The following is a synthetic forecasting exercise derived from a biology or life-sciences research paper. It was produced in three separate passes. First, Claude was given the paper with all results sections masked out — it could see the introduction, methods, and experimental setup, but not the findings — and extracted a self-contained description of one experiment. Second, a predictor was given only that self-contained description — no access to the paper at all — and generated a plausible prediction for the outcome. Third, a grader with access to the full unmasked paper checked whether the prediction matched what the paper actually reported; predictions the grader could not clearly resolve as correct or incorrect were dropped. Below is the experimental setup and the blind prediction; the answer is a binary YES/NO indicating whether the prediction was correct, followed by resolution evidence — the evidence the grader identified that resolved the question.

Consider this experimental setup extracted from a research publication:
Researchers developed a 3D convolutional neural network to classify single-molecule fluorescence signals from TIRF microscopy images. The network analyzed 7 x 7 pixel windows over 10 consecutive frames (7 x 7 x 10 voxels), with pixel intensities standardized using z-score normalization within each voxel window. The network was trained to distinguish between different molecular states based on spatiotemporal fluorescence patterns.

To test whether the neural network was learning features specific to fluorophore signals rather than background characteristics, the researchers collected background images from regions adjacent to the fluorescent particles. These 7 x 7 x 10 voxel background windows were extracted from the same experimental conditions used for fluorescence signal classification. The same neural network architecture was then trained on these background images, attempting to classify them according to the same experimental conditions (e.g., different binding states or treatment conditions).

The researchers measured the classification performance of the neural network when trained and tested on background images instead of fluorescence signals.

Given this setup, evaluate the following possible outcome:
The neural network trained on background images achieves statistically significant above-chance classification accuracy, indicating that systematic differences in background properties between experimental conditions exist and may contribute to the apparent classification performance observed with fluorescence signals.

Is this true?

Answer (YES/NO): NO